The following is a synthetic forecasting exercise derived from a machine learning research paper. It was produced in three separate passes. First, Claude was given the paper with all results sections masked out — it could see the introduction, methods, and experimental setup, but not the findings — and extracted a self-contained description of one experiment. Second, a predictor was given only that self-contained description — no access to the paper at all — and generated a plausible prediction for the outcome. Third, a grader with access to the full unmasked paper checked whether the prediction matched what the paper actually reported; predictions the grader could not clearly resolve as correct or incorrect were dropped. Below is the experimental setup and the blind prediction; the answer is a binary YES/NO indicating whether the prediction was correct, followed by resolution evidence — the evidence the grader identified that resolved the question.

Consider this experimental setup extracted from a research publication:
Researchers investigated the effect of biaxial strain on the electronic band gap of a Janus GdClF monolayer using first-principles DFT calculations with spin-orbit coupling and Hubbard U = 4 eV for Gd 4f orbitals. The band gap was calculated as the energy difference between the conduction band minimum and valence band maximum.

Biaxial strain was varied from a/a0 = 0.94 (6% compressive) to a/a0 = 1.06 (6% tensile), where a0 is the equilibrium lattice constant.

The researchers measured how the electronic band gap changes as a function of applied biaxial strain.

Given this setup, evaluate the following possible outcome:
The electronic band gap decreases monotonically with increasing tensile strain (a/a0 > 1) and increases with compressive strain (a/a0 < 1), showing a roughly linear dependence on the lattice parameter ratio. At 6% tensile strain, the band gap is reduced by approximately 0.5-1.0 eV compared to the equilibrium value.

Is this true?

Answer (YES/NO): NO